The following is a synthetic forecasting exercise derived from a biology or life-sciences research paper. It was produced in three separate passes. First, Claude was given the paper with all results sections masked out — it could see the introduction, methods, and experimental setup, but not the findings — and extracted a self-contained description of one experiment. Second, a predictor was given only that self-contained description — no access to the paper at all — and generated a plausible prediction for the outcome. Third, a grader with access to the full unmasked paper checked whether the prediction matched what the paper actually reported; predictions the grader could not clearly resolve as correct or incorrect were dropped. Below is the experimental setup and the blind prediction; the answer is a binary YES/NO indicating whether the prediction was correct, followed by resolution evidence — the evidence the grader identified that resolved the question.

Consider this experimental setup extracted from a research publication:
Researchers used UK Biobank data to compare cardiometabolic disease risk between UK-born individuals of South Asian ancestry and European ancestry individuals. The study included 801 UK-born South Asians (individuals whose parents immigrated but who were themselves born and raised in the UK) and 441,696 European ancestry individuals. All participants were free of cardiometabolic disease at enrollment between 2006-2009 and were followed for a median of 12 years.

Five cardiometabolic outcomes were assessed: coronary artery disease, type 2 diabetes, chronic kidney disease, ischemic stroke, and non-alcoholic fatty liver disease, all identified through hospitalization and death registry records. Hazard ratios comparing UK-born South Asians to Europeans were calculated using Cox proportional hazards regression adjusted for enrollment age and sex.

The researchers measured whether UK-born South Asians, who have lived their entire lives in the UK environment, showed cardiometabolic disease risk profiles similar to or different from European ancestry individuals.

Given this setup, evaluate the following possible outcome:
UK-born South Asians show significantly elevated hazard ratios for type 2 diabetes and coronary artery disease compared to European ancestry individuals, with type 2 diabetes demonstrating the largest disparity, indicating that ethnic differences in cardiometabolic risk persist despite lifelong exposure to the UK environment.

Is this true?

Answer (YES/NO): YES